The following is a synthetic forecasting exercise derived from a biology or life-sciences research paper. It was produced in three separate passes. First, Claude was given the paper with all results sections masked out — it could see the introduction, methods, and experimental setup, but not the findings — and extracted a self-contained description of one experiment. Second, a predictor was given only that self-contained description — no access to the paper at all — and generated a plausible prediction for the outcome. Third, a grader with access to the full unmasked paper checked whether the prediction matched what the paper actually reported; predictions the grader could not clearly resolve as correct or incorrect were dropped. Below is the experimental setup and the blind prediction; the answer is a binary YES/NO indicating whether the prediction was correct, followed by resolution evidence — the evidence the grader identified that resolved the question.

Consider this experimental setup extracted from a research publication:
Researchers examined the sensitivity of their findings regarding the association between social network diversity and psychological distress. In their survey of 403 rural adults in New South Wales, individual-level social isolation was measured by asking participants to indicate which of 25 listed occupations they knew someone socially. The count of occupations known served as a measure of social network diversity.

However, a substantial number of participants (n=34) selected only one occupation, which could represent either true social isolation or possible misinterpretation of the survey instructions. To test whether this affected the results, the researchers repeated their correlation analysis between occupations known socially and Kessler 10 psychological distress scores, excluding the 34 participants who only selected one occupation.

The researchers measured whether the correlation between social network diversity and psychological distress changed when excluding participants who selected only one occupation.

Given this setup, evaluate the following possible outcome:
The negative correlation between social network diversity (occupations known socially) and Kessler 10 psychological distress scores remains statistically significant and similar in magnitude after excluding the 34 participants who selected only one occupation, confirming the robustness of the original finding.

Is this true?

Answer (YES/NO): NO